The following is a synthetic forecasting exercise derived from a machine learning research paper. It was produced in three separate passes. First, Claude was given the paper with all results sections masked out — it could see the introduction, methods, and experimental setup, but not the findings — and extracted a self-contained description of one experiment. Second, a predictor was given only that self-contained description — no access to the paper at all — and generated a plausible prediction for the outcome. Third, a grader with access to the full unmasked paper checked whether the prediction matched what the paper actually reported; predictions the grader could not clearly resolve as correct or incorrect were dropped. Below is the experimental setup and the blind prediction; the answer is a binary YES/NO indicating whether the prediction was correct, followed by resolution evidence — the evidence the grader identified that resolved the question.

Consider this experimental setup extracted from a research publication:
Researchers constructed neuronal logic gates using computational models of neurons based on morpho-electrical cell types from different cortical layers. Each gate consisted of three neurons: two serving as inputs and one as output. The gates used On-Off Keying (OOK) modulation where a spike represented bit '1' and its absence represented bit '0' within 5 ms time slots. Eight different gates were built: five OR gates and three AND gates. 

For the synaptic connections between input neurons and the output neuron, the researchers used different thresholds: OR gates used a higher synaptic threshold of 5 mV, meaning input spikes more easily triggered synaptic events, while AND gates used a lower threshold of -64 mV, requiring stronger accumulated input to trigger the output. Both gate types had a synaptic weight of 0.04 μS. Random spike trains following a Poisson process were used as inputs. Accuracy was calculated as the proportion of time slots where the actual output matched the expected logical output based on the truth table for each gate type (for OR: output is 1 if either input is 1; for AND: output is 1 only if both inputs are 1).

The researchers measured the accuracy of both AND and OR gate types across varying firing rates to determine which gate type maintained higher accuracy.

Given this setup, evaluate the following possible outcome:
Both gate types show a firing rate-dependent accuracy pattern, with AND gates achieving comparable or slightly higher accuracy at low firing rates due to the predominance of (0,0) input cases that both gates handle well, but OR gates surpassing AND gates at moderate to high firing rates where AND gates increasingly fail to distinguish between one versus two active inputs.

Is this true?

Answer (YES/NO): NO